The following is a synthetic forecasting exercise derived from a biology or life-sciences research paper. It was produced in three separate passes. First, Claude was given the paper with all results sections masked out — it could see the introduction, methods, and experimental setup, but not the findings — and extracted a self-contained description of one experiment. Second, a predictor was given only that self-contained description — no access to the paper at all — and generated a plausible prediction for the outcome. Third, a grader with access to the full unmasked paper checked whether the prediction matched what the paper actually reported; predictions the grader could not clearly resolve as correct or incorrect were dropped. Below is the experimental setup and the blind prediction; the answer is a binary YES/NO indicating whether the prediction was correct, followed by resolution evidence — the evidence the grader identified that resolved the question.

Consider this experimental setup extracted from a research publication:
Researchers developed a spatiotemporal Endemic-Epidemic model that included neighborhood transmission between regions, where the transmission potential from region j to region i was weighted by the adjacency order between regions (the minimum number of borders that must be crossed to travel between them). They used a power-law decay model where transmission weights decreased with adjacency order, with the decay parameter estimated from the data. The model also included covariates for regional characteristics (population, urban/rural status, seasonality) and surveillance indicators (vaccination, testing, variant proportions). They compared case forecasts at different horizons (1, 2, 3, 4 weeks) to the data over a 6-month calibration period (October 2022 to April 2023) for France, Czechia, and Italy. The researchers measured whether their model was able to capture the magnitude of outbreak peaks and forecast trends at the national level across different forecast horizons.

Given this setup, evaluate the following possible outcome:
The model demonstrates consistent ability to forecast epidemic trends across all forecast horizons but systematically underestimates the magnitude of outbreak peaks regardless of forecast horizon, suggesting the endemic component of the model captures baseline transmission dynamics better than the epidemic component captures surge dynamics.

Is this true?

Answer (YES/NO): NO